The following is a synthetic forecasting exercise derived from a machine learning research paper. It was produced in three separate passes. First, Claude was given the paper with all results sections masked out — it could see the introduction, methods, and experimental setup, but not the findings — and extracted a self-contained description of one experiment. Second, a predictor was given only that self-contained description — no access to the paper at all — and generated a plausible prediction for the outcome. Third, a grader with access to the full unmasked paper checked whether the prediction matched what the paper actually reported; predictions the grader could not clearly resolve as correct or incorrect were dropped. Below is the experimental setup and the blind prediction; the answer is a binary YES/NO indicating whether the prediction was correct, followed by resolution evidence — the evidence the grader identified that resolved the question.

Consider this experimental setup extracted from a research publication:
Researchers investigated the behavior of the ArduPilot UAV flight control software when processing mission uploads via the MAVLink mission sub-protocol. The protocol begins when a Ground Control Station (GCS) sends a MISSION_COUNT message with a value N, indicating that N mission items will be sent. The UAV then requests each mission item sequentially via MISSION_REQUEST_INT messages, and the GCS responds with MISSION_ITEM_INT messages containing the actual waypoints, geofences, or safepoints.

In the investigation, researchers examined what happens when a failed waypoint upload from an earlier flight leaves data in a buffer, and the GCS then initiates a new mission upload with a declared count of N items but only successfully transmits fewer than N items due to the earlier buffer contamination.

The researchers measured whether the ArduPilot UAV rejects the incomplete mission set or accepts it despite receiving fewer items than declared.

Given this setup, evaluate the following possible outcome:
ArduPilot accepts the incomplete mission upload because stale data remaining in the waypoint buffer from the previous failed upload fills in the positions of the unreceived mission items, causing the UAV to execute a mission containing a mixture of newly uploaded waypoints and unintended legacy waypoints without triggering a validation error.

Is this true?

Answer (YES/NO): YES